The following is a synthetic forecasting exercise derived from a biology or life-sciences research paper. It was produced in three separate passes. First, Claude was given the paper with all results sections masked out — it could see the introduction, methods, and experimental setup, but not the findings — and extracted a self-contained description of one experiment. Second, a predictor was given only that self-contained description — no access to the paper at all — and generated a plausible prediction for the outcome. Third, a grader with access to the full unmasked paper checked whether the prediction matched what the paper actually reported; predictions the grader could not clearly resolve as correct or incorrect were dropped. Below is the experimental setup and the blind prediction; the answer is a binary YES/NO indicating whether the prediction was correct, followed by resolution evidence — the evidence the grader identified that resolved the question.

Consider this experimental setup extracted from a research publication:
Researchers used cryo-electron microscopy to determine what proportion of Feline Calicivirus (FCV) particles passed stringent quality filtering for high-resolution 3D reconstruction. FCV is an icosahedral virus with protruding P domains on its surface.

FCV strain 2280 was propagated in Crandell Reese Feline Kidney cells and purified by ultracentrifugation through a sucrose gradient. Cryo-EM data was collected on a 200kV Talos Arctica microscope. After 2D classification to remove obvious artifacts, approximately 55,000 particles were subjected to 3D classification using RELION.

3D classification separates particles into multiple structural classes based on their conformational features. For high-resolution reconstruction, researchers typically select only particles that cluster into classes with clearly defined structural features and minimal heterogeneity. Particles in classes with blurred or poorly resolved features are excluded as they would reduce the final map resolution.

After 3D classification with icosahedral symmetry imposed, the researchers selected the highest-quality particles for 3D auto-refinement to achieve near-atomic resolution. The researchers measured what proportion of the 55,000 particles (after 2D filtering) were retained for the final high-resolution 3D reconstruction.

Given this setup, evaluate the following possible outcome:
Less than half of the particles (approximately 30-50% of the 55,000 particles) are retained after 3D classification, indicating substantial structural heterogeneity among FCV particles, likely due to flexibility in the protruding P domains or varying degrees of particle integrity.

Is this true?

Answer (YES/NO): NO